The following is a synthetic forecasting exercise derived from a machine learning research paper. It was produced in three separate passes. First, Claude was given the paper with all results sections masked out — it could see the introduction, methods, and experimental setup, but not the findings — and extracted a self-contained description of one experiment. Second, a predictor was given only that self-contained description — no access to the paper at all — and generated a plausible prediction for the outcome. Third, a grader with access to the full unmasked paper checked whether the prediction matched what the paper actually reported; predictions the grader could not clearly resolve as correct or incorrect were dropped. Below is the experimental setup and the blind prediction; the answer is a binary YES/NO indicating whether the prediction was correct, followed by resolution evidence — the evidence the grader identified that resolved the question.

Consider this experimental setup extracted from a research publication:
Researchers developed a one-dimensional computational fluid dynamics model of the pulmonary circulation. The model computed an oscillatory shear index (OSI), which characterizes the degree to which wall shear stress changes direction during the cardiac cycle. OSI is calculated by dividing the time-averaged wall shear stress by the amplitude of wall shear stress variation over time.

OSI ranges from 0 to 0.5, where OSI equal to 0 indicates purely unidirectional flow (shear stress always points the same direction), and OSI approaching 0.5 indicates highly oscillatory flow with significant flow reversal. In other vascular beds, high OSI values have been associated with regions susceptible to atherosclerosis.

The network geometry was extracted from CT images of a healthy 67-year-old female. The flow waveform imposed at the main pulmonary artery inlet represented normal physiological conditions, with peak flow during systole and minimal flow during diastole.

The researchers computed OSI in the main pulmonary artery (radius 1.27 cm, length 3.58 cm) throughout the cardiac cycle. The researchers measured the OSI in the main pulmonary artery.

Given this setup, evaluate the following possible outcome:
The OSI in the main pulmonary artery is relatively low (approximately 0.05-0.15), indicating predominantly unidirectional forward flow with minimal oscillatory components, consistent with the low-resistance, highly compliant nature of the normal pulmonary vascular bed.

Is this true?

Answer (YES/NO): NO